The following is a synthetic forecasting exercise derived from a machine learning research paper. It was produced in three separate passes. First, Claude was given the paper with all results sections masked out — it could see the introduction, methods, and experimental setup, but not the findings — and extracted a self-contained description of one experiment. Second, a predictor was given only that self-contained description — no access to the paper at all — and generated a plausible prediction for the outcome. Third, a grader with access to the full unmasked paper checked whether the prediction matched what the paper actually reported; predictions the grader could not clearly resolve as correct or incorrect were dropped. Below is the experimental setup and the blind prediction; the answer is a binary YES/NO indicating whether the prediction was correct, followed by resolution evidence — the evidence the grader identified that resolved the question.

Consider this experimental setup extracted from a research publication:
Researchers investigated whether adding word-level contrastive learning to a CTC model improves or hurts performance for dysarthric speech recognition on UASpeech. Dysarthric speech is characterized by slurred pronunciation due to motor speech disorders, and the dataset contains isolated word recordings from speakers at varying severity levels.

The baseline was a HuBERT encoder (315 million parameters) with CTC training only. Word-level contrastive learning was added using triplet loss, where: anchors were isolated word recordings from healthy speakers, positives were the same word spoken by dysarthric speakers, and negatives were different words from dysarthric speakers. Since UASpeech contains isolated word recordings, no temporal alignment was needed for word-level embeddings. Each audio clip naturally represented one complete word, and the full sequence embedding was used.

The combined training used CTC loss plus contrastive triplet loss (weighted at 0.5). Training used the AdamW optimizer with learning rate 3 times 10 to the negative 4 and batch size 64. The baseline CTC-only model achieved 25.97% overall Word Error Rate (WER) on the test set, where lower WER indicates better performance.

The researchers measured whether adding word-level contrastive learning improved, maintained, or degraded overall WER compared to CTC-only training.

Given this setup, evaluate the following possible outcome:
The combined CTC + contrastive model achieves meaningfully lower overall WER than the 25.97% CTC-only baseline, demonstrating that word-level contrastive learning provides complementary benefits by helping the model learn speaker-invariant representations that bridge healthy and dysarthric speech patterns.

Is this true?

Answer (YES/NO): NO